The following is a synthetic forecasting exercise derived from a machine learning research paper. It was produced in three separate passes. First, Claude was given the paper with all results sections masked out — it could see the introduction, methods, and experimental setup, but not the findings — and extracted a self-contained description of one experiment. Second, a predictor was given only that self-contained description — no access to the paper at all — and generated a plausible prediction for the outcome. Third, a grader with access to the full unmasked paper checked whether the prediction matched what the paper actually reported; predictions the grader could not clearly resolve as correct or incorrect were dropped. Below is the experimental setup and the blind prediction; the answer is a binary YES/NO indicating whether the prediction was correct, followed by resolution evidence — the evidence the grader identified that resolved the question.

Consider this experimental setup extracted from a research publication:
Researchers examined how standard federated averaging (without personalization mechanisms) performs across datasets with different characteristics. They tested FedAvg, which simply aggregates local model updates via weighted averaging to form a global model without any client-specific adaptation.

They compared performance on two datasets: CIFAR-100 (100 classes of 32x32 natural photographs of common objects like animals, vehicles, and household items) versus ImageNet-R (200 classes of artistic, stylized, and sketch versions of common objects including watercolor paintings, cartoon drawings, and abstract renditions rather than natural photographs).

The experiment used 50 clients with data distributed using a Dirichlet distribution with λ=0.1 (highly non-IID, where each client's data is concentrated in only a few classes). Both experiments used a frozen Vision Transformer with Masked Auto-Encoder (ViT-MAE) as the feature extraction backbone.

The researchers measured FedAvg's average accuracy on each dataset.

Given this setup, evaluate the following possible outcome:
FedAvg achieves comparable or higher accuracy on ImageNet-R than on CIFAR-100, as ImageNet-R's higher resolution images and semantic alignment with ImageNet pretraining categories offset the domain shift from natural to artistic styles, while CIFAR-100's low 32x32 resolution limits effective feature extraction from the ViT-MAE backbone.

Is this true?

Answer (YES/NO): NO